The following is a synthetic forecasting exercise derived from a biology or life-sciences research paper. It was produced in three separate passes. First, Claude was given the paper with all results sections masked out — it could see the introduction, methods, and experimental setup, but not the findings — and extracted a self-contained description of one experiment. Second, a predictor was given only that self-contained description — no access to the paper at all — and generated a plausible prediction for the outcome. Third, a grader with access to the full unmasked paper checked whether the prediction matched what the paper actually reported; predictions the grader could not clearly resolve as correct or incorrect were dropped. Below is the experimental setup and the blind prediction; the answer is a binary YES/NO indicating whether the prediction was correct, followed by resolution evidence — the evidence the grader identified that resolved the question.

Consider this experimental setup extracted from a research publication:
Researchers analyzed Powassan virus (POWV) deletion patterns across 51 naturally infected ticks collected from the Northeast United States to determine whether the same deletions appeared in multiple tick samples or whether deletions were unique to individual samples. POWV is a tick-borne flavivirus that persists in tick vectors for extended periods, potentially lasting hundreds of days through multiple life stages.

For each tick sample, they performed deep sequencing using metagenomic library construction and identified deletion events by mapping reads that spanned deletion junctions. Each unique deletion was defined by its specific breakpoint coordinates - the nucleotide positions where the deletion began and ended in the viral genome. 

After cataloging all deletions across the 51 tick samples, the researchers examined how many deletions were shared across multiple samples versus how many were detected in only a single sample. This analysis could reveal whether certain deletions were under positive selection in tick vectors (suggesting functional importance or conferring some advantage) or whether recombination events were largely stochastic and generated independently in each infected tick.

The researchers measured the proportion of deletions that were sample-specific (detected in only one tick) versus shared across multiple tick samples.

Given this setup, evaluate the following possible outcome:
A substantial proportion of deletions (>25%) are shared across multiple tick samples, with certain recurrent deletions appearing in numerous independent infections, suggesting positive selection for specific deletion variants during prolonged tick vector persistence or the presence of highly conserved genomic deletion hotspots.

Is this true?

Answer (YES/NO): NO